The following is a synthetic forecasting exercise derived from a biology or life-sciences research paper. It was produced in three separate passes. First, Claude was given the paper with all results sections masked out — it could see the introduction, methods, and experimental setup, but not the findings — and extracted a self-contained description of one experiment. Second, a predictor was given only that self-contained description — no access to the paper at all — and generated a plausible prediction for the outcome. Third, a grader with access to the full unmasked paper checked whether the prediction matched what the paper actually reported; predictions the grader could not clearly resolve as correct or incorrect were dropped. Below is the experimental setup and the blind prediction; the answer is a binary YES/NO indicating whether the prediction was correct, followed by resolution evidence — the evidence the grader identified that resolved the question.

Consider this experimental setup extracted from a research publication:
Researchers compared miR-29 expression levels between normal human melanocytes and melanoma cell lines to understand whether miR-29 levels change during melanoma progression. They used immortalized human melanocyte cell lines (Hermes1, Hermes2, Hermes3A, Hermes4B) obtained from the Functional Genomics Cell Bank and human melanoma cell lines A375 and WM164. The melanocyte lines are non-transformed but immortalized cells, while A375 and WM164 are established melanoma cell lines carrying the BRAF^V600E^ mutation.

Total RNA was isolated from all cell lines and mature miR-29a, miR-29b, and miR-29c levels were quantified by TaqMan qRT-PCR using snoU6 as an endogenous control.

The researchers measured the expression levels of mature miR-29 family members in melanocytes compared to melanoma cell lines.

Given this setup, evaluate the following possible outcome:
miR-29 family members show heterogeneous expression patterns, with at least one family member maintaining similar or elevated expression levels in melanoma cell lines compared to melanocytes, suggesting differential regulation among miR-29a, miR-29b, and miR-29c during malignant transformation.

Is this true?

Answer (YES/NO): YES